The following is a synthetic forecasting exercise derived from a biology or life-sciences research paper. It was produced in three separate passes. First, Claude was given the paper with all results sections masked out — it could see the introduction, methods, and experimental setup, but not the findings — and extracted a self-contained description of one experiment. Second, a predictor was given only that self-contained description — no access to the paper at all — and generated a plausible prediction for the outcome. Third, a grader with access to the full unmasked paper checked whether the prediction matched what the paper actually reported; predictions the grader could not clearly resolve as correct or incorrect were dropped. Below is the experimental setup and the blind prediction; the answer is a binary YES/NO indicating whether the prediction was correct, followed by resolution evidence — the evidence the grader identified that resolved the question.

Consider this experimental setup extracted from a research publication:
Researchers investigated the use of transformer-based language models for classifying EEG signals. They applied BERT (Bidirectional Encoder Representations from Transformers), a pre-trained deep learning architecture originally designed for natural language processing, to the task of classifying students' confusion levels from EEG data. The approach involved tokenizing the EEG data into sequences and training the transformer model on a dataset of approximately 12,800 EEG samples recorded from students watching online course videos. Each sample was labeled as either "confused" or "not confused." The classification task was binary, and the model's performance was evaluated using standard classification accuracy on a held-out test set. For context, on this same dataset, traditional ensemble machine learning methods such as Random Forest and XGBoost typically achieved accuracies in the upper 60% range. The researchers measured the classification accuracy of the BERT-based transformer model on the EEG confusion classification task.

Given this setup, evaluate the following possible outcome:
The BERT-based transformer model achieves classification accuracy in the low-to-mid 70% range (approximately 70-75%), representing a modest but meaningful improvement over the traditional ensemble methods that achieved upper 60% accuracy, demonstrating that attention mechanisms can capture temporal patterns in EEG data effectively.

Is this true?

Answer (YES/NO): NO